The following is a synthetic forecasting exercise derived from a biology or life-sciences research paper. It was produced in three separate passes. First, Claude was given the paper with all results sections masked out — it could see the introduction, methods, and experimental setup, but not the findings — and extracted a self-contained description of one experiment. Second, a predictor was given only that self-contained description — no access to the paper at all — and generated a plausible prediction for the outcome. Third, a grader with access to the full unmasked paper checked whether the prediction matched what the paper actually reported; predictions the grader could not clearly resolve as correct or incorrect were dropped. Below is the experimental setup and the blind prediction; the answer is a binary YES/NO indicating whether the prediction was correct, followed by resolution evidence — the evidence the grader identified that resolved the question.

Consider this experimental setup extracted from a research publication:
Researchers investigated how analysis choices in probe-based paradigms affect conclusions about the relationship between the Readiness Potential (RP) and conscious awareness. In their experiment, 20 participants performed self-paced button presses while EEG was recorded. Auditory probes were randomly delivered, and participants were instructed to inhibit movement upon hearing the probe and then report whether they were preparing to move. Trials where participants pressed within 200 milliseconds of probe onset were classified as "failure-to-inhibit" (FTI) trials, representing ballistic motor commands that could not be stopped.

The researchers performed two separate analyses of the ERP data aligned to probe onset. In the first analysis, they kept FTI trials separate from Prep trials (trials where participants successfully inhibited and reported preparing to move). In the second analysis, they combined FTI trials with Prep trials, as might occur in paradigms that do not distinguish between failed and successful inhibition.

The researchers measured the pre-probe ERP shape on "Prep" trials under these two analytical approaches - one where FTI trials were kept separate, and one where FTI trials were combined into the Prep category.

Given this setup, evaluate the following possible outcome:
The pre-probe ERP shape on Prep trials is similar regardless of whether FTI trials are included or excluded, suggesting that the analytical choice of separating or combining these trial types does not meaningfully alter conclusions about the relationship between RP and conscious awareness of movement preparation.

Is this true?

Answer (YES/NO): NO